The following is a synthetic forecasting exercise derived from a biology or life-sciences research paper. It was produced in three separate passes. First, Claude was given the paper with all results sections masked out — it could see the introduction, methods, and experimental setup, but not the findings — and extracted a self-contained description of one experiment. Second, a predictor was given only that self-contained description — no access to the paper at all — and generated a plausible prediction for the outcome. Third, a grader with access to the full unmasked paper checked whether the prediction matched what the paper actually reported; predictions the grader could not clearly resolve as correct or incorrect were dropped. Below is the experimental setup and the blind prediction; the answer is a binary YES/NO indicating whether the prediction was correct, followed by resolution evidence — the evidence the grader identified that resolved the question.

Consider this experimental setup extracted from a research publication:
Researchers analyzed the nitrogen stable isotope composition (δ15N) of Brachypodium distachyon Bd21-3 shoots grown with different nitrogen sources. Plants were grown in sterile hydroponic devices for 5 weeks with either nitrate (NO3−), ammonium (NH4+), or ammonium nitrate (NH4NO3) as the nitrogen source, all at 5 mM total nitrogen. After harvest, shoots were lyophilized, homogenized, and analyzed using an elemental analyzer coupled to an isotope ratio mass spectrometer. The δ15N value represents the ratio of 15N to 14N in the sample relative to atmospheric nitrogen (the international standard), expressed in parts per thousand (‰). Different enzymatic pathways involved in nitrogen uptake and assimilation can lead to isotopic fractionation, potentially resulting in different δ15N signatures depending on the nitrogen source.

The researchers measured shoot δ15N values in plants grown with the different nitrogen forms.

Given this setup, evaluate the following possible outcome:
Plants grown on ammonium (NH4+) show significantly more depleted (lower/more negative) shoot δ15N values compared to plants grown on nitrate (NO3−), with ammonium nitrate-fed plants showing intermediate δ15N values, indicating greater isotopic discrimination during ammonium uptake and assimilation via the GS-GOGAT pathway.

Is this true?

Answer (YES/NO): NO